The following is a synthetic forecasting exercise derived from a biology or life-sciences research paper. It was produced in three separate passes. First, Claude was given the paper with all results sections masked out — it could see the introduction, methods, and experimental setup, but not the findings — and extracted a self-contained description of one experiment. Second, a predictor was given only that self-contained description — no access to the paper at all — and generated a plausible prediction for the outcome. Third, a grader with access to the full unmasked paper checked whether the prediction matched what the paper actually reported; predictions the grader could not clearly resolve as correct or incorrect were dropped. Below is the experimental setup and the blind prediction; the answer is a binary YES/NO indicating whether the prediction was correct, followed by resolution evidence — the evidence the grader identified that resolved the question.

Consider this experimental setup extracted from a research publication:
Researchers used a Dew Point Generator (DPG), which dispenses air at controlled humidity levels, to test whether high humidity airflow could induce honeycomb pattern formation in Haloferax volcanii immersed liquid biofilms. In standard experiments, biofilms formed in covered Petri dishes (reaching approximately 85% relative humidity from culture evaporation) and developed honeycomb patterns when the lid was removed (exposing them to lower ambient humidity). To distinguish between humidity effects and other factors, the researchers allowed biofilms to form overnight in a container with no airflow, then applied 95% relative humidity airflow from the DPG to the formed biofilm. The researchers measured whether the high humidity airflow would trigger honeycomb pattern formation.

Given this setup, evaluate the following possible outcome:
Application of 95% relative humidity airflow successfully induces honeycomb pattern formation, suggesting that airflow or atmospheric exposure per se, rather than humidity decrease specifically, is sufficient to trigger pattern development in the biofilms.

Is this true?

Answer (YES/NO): NO